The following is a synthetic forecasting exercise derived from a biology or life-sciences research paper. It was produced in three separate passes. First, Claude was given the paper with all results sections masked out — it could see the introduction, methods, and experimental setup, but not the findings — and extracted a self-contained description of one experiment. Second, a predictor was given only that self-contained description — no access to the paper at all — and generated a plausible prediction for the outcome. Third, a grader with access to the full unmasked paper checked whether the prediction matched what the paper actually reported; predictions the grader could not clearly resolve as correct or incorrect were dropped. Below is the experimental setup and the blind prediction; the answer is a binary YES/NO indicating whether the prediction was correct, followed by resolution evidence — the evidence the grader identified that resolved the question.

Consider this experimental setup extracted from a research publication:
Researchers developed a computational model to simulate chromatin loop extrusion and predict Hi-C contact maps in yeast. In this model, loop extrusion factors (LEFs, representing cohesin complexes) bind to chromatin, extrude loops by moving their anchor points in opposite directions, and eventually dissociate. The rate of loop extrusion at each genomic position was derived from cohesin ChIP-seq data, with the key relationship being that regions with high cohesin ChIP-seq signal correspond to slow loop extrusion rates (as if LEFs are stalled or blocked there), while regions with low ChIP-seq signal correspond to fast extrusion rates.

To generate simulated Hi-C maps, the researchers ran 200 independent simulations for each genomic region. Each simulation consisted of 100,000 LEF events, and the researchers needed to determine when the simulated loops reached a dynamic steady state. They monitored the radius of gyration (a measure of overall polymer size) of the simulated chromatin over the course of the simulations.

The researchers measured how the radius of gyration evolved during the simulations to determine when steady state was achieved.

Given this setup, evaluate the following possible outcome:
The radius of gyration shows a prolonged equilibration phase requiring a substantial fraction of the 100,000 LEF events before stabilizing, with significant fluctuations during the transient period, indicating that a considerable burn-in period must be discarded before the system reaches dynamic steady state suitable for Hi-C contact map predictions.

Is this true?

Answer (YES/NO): NO